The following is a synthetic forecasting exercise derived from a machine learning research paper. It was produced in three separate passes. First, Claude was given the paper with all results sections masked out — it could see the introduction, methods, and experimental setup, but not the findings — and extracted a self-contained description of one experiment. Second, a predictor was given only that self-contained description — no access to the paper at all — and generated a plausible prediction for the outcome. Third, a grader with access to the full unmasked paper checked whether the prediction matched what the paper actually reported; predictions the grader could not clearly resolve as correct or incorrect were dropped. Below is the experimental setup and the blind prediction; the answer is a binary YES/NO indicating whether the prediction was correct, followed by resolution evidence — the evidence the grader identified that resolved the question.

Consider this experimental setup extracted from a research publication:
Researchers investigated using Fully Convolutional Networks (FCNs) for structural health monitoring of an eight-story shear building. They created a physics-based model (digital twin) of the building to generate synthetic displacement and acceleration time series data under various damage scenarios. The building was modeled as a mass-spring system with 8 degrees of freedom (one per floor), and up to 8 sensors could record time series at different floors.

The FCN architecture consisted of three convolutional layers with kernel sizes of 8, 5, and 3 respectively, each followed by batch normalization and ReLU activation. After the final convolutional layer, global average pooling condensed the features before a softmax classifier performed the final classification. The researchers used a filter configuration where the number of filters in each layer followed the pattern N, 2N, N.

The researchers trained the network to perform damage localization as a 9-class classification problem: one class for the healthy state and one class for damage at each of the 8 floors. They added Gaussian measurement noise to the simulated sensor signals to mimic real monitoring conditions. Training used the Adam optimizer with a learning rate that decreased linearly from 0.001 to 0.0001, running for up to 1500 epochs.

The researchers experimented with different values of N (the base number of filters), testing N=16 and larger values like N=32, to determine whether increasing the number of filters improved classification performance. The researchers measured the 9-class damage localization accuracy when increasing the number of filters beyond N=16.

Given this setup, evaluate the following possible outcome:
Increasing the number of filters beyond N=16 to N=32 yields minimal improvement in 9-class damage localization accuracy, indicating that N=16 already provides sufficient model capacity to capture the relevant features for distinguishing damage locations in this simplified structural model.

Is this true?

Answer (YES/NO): YES